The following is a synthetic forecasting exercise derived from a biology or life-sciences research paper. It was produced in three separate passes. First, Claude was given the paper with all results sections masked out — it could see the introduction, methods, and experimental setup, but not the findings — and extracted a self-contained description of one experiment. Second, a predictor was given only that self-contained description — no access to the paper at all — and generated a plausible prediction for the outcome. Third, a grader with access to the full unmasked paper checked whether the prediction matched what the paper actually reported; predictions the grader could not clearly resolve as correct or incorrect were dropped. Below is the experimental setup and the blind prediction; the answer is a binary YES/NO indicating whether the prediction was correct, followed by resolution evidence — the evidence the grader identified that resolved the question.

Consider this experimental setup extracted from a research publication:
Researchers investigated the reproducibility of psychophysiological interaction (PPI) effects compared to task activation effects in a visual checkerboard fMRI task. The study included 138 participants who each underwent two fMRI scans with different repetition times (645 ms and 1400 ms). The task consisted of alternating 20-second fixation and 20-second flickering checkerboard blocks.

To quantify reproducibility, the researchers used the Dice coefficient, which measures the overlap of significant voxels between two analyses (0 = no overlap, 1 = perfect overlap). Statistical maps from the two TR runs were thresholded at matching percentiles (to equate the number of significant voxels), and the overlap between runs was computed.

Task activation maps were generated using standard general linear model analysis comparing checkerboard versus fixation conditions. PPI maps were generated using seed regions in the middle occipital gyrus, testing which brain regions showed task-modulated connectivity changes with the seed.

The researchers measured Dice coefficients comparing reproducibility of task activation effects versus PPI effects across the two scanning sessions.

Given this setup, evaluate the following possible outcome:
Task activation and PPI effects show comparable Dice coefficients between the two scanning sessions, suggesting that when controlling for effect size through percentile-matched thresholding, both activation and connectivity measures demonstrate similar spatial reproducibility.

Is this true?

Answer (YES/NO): NO